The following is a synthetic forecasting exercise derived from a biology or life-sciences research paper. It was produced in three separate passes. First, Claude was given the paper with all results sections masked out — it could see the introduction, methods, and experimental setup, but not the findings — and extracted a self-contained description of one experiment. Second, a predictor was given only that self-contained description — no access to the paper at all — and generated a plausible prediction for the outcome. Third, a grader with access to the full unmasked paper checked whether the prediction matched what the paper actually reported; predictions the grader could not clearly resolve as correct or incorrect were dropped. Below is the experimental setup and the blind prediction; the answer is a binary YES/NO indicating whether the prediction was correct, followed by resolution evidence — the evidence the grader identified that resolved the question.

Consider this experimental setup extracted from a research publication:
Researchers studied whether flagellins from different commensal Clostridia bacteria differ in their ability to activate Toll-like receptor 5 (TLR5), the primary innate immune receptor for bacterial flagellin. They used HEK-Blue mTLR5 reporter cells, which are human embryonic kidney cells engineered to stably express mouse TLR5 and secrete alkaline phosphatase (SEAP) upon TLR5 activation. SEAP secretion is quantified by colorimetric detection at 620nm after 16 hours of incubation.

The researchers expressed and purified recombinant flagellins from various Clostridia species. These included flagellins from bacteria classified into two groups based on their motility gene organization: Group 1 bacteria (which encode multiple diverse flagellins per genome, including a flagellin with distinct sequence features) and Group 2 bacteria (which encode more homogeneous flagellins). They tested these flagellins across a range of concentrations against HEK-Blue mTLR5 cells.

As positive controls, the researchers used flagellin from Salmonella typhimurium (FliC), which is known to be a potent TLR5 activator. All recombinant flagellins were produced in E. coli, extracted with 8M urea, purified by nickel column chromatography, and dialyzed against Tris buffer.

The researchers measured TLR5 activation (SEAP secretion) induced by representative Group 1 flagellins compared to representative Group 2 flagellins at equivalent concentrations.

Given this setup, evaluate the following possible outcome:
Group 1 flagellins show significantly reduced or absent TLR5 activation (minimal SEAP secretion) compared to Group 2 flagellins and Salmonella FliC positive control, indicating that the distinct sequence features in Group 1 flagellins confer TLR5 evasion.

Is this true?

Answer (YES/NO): NO